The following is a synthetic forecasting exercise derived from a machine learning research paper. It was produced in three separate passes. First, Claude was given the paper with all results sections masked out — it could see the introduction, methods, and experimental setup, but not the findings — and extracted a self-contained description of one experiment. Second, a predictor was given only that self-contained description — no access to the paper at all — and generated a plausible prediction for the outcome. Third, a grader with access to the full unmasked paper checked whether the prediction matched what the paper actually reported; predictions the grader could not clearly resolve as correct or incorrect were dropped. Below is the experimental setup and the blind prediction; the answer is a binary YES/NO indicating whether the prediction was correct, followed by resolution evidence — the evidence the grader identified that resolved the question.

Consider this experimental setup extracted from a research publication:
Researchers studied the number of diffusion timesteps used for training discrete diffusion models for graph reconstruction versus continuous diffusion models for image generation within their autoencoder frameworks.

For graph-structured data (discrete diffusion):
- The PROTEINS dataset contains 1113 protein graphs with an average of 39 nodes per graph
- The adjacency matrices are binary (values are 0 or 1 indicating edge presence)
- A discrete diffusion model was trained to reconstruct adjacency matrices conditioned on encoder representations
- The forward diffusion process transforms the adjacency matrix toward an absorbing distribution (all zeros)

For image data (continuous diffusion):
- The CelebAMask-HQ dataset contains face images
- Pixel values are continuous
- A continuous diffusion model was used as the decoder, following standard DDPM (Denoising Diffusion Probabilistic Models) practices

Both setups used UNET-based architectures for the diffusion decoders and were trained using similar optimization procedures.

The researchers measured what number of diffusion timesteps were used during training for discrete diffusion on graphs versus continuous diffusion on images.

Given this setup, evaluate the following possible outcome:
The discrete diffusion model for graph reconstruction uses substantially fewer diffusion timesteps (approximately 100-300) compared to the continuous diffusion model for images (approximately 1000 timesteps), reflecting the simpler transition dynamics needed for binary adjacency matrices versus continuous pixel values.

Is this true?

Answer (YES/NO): NO